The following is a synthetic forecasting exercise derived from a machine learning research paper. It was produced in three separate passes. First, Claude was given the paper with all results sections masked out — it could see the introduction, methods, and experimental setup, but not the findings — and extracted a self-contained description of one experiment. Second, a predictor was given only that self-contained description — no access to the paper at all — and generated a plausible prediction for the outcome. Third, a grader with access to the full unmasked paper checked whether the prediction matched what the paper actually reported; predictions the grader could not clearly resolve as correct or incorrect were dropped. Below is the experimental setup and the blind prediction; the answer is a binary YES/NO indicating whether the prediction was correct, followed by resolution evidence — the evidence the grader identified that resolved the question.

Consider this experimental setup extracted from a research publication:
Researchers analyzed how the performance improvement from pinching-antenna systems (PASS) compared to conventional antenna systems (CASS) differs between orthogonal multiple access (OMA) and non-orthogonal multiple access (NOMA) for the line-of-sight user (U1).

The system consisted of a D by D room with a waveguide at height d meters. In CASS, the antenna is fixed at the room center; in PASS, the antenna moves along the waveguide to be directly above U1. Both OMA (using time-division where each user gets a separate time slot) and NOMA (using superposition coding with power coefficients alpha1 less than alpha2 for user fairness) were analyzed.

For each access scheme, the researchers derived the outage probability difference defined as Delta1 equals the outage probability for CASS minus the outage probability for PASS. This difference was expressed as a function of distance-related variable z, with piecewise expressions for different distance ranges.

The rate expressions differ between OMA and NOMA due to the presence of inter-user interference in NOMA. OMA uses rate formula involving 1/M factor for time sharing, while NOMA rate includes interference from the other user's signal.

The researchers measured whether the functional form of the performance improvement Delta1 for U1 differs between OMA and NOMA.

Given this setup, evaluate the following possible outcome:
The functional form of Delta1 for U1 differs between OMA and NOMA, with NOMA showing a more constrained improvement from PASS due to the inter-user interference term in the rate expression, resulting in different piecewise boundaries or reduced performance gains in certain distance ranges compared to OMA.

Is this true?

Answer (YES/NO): NO